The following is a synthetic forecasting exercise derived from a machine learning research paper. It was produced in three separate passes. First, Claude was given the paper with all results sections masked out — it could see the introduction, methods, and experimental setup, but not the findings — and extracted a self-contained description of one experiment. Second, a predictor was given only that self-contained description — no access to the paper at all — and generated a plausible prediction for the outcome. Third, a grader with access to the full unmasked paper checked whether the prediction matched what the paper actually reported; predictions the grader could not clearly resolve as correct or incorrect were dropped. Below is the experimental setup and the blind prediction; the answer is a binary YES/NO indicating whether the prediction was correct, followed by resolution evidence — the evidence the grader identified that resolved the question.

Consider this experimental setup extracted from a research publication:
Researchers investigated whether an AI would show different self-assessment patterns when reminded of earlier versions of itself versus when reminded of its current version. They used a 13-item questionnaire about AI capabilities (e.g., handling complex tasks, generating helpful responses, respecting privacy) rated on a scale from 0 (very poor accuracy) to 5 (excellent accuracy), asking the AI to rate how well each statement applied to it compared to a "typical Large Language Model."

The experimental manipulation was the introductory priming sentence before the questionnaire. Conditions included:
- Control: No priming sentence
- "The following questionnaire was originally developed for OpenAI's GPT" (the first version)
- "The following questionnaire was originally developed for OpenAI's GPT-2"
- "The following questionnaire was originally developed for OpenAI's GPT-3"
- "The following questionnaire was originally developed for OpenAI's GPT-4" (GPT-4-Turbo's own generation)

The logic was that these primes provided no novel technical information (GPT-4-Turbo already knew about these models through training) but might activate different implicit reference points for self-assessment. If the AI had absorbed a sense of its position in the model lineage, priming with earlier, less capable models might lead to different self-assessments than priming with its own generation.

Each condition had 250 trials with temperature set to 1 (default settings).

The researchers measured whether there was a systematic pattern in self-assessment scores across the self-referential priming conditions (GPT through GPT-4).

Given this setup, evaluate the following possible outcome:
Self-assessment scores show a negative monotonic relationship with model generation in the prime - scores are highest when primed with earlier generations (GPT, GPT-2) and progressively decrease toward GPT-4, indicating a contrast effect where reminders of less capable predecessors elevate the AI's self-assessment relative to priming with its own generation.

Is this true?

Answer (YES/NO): NO